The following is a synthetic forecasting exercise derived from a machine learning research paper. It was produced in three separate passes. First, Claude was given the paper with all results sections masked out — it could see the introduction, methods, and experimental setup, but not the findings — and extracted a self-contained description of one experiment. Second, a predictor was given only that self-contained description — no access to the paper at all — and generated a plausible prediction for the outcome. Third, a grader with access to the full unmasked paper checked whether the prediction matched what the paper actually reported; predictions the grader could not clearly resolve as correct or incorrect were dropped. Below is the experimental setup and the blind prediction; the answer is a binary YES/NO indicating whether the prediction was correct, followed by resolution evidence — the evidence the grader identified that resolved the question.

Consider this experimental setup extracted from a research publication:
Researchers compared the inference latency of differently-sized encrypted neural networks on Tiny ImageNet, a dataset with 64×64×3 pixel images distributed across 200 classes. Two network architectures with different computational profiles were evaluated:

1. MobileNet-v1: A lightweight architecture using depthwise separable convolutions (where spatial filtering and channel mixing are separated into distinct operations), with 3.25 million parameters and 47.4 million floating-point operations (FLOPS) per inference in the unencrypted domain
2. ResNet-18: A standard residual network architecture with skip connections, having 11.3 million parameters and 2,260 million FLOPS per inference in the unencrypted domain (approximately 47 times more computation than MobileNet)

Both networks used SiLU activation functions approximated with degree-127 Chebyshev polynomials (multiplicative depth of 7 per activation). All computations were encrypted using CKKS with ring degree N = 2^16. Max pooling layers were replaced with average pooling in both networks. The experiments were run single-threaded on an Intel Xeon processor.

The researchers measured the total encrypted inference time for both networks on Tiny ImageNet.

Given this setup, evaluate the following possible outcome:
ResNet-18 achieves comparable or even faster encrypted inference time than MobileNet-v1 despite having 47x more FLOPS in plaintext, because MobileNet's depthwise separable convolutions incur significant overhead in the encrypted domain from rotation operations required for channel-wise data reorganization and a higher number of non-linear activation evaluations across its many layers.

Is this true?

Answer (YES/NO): NO